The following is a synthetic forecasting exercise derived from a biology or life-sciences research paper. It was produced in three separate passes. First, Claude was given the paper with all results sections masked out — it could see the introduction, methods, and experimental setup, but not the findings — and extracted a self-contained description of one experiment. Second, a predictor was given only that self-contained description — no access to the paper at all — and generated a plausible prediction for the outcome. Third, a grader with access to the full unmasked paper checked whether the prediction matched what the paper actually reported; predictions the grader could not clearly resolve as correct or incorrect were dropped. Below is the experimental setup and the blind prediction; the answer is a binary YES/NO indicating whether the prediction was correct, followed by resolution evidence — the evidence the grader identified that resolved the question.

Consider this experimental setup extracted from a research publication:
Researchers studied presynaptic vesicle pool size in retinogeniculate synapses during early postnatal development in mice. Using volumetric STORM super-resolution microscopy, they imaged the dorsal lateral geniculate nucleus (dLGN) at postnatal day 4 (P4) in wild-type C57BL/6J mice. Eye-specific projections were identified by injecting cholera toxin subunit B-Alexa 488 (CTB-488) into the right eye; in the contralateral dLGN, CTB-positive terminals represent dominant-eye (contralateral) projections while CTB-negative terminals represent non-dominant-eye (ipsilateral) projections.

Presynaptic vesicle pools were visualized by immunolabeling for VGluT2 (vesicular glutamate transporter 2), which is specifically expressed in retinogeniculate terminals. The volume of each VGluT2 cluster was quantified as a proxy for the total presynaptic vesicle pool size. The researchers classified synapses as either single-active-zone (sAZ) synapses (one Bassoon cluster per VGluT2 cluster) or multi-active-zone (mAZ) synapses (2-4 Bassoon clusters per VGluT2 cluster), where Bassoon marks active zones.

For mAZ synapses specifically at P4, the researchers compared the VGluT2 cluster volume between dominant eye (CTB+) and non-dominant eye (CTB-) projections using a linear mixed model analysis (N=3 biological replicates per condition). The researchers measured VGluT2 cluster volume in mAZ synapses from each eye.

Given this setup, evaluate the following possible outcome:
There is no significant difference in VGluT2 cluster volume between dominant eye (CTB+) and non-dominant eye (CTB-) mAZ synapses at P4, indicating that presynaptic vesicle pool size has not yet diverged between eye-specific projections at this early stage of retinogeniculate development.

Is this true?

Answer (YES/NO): NO